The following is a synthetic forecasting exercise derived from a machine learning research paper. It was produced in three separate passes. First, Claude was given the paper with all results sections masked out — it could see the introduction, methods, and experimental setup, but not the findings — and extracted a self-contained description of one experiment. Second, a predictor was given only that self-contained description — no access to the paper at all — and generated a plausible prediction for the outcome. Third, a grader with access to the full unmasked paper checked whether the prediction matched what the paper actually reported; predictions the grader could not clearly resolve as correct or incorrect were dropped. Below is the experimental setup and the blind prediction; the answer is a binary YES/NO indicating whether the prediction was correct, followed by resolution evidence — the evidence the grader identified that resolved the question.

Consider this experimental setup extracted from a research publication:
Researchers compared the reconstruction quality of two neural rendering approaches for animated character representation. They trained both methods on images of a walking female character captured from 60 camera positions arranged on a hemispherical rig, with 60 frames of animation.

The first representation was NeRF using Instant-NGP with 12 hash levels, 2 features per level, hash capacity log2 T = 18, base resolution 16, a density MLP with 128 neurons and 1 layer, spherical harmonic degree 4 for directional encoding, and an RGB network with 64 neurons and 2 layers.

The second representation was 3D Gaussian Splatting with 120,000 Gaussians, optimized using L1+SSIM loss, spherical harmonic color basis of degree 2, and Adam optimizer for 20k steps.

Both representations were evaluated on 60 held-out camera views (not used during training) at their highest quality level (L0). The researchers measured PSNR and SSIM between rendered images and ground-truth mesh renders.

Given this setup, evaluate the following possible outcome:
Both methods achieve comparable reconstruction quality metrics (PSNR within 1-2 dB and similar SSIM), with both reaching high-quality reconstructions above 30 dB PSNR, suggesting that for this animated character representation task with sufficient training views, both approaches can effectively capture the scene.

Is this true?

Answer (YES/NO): YES